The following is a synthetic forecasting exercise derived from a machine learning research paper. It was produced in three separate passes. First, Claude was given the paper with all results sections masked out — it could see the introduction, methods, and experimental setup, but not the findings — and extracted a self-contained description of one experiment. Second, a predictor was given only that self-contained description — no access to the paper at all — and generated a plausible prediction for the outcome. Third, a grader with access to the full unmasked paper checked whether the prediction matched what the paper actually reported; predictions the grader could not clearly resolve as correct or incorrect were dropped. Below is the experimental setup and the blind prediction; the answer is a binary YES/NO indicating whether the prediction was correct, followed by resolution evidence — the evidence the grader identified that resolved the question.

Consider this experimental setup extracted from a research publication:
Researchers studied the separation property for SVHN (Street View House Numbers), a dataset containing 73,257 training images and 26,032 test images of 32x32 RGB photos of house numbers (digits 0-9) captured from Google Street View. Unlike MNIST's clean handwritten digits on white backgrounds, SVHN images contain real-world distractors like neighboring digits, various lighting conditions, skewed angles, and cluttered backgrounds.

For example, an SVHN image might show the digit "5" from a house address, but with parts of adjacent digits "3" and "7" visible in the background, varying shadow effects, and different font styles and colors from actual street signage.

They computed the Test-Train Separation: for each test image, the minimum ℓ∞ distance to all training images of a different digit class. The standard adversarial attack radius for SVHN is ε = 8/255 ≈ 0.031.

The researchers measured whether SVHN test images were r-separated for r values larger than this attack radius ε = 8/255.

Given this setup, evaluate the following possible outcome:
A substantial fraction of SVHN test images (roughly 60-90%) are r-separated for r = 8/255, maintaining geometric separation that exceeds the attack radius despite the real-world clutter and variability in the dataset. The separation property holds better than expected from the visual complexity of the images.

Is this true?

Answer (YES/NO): NO